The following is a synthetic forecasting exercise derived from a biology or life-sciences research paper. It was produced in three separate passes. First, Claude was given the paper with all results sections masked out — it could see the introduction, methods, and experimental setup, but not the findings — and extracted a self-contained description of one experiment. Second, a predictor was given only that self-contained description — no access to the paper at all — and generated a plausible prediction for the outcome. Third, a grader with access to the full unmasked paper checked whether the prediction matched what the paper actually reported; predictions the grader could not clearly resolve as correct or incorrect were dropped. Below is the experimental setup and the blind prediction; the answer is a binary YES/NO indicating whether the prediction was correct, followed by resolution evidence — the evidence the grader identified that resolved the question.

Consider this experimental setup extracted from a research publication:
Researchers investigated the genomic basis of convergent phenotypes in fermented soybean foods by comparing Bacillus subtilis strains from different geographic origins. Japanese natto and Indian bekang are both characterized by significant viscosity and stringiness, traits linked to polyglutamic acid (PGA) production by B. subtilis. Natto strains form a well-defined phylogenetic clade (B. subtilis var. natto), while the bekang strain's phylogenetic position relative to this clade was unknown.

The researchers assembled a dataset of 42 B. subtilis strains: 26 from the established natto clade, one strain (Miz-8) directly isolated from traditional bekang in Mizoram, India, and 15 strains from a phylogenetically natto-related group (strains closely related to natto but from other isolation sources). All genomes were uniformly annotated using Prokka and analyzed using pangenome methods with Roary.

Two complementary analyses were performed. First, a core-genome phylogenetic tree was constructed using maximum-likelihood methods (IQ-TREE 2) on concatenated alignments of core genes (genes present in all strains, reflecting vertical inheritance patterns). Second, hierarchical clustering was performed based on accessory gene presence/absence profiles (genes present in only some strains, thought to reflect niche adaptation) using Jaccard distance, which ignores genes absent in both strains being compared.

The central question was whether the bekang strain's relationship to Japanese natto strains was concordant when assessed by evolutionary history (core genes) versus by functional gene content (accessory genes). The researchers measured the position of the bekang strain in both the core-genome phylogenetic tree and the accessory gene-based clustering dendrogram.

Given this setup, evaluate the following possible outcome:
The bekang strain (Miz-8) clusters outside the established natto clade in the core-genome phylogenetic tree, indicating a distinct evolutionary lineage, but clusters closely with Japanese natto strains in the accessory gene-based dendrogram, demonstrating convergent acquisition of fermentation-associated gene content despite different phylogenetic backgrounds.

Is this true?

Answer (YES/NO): YES